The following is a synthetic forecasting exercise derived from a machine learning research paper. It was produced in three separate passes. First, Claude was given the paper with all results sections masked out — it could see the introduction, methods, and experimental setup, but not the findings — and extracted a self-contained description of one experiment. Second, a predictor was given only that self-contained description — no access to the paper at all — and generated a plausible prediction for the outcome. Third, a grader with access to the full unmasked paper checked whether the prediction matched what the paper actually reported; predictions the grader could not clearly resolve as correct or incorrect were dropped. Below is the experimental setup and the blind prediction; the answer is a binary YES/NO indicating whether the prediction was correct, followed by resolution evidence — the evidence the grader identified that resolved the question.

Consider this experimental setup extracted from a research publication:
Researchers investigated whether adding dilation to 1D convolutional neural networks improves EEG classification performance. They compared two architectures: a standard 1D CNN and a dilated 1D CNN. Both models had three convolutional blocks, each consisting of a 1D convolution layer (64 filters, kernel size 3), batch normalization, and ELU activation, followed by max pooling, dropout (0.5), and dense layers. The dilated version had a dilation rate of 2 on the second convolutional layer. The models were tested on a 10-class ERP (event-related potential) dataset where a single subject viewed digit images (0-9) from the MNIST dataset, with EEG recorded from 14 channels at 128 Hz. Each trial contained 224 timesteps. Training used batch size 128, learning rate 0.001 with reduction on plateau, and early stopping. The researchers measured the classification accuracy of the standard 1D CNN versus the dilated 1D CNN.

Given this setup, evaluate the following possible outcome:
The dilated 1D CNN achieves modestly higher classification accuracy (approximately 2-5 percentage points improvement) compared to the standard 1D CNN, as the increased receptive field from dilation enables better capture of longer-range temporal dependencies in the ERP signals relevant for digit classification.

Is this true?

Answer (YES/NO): NO